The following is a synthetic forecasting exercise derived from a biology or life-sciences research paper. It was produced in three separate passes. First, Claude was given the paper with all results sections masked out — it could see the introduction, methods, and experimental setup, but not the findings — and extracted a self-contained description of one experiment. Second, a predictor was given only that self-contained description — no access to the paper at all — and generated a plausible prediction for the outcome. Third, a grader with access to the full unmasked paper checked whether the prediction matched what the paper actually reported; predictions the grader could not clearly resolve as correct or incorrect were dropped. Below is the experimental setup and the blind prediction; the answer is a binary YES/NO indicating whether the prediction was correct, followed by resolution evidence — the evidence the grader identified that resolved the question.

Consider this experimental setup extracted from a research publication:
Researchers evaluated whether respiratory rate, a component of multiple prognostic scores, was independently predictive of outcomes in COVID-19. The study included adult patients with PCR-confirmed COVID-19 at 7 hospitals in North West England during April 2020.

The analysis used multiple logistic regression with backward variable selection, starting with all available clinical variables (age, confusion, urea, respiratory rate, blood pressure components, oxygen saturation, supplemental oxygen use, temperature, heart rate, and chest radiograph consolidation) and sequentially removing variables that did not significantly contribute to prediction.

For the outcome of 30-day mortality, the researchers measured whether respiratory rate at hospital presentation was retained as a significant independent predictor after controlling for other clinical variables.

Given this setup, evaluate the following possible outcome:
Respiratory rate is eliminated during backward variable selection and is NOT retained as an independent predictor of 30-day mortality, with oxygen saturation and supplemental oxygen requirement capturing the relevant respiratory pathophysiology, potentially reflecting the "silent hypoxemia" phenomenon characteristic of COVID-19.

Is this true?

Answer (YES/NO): NO